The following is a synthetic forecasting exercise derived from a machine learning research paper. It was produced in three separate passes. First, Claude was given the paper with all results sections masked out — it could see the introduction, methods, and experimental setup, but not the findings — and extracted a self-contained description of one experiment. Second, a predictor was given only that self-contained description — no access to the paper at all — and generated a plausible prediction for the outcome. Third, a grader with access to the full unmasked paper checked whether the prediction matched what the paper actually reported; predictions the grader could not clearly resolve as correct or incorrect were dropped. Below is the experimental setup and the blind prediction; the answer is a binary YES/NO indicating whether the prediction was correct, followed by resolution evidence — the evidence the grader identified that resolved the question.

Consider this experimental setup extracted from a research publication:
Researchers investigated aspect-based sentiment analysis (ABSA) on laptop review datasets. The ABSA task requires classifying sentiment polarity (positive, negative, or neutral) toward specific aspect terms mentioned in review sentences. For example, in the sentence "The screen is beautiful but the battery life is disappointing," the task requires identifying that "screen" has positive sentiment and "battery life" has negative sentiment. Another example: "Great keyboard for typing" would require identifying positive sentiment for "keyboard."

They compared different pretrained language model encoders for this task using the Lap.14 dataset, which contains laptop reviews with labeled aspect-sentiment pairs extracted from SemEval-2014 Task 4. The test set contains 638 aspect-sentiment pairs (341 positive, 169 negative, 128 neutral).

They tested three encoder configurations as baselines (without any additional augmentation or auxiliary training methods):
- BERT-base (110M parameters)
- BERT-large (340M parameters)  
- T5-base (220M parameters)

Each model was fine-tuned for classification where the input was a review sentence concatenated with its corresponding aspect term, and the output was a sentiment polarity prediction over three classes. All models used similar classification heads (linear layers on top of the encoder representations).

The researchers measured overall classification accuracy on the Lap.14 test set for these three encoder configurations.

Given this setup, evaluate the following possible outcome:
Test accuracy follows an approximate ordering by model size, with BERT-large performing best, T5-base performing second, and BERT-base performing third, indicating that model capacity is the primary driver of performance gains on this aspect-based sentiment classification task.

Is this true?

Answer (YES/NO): NO